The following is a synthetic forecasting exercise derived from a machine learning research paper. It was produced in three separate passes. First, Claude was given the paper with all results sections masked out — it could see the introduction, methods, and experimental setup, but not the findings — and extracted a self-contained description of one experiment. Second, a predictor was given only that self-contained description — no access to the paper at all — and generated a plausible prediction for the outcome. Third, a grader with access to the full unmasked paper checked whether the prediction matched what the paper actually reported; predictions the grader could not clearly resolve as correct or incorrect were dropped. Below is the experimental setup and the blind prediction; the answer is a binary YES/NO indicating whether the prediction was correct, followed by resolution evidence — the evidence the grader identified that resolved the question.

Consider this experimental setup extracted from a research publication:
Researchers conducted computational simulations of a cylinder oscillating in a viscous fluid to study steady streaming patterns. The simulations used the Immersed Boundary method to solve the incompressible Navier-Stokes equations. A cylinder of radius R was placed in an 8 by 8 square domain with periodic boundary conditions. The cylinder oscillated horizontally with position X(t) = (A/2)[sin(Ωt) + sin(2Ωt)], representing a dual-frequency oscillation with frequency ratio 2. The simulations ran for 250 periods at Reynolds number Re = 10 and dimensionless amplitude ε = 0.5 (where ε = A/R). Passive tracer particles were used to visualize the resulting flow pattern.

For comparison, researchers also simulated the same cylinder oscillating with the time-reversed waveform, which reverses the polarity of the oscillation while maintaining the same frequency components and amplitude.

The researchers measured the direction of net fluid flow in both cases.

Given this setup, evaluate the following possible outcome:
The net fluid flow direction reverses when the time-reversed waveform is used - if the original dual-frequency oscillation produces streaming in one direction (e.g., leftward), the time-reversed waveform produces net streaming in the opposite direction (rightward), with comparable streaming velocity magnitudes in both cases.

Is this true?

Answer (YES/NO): YES